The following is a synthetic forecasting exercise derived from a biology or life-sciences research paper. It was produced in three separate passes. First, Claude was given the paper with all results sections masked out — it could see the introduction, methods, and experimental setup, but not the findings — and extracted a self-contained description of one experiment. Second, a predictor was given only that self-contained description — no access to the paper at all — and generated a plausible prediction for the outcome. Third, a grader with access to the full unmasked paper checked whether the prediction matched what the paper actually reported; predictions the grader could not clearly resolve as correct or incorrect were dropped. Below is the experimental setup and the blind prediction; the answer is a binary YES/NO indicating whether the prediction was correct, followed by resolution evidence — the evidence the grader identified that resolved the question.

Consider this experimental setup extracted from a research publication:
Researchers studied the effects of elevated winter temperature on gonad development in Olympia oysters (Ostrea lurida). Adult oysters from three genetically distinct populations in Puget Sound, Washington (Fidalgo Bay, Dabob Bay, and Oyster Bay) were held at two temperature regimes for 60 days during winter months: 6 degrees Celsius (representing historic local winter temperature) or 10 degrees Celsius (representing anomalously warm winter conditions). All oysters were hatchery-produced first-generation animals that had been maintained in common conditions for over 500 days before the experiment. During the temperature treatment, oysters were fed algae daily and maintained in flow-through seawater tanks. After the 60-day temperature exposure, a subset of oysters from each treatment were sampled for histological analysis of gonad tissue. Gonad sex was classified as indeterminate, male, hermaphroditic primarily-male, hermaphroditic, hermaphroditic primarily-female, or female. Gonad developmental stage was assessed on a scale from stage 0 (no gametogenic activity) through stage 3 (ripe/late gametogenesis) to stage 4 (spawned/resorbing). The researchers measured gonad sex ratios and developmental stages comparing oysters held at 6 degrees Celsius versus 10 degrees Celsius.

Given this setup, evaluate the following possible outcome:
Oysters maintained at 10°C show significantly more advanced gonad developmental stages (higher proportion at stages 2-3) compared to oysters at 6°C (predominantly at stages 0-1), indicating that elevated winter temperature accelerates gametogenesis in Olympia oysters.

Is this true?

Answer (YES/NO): NO